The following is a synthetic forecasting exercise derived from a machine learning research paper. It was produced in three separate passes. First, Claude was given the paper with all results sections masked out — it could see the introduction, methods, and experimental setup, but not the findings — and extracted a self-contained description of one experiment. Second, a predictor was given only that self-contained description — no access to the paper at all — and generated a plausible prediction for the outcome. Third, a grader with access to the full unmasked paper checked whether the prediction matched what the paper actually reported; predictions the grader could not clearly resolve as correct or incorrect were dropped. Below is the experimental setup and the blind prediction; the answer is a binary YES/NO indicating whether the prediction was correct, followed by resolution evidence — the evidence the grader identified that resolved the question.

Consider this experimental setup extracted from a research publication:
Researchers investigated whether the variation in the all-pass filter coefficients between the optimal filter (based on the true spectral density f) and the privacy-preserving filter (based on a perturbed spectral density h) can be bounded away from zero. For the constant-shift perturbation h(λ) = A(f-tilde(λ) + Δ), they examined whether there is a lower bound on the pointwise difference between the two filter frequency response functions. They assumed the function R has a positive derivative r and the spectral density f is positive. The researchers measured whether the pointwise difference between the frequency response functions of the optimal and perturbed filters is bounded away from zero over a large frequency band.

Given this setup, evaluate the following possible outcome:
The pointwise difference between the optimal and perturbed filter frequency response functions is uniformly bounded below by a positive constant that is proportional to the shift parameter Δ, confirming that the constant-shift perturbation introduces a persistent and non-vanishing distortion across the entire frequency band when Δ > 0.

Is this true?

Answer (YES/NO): NO